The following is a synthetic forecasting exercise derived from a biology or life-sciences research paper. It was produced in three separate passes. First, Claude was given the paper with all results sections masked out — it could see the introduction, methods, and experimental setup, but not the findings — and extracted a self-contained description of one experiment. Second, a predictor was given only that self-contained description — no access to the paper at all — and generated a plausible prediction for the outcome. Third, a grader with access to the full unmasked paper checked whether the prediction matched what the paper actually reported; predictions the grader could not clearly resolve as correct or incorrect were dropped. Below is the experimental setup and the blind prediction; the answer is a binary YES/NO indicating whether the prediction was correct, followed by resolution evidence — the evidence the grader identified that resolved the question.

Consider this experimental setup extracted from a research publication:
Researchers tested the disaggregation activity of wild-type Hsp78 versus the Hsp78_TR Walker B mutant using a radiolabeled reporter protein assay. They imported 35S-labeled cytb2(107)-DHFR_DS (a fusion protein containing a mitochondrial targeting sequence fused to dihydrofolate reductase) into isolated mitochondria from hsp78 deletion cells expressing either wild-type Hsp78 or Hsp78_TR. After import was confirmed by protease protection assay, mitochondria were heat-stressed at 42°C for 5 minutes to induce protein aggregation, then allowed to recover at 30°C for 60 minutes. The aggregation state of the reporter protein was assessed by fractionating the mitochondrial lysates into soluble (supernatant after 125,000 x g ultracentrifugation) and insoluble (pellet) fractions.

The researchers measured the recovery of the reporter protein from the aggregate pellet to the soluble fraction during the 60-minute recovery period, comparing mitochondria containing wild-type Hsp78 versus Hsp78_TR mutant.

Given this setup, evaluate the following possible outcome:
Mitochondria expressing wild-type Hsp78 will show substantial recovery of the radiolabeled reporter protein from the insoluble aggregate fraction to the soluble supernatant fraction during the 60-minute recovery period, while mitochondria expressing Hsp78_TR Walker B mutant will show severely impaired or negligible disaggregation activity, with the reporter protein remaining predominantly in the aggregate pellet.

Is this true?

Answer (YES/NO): YES